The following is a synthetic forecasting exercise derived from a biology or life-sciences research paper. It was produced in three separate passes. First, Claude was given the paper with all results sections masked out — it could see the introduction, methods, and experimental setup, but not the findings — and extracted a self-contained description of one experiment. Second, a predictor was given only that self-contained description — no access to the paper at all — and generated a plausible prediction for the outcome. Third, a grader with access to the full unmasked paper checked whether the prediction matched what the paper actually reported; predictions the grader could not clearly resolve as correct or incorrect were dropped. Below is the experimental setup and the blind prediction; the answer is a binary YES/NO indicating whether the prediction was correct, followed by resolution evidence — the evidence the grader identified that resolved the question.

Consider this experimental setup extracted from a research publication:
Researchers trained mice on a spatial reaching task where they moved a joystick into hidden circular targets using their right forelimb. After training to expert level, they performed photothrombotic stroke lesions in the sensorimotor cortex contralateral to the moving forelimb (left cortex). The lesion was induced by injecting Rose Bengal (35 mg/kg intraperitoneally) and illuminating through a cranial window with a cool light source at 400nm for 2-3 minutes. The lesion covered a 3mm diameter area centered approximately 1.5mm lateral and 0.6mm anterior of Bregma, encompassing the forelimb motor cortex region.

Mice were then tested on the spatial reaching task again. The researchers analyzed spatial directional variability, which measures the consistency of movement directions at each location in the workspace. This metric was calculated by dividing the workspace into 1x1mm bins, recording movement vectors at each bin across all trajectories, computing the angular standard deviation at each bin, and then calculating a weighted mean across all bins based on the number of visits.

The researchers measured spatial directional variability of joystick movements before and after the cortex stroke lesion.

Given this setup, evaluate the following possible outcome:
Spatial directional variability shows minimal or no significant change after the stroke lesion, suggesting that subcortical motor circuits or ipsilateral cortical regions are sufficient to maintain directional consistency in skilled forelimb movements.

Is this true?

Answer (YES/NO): NO